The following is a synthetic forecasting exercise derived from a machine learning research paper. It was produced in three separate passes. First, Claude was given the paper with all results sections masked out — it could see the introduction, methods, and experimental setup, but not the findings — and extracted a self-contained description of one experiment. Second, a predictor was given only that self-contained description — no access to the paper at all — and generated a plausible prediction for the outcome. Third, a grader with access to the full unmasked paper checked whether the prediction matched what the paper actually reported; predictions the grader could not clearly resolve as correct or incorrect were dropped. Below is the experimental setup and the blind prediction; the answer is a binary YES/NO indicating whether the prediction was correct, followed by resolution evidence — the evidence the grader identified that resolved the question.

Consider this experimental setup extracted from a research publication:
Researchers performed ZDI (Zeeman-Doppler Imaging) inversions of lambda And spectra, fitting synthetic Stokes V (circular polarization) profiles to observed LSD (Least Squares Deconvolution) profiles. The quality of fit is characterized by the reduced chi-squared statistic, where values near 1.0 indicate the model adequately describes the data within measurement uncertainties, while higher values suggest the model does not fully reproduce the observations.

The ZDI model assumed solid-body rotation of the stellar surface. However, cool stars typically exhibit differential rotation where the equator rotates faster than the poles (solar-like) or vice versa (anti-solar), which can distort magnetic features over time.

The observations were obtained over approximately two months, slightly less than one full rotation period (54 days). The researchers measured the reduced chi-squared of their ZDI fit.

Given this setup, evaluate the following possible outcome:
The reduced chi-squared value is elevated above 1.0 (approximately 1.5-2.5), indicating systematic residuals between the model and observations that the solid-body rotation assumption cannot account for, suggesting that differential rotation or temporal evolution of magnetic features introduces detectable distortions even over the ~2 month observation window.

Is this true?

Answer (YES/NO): YES